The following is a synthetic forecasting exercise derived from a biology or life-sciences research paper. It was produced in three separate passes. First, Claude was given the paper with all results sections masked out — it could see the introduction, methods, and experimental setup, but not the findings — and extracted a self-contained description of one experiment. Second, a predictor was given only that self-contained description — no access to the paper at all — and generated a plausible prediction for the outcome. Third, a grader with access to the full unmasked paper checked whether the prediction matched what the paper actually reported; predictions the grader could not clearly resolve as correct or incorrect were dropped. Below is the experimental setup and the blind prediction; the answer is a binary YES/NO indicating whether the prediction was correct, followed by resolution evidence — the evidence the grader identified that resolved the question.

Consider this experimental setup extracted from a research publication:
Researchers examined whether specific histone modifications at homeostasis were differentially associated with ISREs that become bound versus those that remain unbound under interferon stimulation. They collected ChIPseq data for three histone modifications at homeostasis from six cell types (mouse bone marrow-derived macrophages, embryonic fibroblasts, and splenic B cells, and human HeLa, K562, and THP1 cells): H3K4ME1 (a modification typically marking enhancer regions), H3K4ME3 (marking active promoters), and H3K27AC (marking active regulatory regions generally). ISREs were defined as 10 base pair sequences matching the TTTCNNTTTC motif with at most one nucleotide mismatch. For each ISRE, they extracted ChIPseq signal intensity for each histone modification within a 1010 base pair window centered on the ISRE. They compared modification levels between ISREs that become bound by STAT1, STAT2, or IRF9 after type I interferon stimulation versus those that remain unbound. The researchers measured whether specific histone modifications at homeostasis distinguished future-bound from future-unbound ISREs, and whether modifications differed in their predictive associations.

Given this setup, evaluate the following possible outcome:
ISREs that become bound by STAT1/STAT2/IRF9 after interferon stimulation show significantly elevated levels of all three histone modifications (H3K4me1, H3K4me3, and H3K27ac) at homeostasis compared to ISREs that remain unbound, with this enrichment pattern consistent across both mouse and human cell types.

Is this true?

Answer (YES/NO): NO